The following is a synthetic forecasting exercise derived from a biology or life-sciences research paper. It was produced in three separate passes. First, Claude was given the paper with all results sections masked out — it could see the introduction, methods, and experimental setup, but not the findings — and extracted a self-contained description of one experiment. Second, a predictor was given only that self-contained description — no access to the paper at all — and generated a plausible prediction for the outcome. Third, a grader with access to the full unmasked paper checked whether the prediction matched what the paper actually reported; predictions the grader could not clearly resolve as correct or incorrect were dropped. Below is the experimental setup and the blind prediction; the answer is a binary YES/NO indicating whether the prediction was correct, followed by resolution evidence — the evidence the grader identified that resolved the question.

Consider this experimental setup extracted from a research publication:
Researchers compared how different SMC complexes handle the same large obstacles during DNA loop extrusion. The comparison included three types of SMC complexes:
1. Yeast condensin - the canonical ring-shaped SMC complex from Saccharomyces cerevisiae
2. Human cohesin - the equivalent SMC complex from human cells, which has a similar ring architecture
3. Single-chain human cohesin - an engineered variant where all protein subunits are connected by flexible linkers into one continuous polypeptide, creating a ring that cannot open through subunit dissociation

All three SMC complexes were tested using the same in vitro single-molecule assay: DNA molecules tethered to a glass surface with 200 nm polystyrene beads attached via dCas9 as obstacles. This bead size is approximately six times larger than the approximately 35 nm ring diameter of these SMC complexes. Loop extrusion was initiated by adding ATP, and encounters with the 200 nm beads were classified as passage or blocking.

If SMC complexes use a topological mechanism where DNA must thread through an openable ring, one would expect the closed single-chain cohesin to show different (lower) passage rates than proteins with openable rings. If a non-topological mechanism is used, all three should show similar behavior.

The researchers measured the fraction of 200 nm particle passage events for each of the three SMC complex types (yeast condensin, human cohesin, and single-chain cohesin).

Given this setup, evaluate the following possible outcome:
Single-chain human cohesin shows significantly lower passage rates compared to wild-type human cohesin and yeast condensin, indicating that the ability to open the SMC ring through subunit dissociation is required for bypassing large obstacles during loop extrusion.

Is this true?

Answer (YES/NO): NO